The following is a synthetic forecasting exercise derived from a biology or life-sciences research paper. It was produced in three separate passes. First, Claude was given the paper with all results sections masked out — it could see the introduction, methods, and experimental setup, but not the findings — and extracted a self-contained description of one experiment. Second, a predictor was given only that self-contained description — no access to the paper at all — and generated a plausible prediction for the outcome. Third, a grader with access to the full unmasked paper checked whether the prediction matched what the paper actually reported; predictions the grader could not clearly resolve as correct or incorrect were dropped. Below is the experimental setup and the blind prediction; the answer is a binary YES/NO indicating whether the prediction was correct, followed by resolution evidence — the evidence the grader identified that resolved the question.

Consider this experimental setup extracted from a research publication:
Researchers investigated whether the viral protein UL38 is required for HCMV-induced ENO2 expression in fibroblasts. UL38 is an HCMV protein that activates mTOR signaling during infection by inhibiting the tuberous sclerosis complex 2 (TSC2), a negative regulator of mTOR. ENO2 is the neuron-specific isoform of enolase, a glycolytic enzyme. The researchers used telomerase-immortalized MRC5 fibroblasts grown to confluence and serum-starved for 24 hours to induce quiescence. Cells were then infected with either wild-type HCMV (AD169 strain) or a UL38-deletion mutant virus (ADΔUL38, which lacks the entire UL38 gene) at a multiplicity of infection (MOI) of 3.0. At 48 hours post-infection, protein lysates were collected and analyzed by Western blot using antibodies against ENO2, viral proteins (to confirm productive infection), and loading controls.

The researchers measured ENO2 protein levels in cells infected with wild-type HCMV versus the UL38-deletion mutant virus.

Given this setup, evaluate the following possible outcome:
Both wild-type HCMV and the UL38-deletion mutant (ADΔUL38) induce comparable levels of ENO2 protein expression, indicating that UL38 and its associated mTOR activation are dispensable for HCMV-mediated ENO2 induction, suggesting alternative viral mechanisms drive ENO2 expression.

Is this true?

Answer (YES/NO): NO